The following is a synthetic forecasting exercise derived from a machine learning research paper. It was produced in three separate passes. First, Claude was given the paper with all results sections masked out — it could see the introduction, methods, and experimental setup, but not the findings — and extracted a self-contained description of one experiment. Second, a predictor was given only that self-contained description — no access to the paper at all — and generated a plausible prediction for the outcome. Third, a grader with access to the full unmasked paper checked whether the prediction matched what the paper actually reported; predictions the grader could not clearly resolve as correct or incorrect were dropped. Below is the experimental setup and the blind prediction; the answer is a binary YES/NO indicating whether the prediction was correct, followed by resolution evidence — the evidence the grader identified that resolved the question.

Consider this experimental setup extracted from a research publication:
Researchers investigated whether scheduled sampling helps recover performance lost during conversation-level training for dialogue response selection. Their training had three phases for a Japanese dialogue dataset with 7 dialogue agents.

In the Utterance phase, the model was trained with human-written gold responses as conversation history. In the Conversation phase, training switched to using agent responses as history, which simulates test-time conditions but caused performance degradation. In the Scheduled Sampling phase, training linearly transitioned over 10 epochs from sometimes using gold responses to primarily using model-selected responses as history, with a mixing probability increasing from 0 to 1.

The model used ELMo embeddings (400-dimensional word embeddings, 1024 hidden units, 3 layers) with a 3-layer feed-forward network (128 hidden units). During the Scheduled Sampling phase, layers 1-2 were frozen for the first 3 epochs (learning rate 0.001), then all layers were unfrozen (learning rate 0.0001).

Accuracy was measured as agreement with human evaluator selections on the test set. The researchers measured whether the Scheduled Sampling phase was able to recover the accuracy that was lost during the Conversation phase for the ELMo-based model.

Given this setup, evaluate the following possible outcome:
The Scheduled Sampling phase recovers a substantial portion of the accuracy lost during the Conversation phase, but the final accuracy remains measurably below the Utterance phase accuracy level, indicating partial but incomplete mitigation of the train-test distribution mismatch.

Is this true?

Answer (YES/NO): YES